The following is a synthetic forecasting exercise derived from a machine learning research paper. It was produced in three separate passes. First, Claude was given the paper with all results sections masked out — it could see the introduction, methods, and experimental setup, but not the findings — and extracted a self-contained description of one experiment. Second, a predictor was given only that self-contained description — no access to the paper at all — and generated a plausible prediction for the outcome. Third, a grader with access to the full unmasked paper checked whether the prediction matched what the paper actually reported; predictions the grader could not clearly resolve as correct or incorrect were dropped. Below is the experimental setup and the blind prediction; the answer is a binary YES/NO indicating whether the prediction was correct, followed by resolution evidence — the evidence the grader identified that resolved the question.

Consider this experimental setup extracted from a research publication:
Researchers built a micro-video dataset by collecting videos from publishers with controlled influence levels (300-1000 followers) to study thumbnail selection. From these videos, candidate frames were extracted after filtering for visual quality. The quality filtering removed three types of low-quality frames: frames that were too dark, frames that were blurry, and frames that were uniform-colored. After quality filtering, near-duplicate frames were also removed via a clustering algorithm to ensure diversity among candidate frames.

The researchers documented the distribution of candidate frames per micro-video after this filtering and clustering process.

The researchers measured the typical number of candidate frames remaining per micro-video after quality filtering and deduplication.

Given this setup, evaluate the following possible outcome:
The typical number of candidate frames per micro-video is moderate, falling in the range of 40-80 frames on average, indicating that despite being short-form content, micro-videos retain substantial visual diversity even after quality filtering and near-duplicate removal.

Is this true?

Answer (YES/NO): NO